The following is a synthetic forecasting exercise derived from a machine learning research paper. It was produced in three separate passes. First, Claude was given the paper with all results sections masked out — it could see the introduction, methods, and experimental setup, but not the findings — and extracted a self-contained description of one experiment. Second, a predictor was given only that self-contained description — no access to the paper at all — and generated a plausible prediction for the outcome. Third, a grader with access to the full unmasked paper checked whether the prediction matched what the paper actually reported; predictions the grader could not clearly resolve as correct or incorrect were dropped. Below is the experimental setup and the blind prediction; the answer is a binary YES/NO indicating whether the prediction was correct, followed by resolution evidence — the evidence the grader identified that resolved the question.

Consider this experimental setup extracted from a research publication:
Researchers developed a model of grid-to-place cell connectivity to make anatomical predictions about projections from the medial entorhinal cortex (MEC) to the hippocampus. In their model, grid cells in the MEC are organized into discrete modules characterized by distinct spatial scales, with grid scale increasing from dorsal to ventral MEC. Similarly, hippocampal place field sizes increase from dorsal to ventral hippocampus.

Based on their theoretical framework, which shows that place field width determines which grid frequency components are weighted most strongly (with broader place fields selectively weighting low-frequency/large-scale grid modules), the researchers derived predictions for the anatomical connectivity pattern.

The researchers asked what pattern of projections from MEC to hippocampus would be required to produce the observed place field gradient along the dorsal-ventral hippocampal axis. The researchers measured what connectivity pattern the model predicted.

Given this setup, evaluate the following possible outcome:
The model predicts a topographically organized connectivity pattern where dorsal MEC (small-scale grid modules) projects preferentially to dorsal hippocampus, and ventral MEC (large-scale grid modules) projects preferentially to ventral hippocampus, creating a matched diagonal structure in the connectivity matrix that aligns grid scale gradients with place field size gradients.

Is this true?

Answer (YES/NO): NO